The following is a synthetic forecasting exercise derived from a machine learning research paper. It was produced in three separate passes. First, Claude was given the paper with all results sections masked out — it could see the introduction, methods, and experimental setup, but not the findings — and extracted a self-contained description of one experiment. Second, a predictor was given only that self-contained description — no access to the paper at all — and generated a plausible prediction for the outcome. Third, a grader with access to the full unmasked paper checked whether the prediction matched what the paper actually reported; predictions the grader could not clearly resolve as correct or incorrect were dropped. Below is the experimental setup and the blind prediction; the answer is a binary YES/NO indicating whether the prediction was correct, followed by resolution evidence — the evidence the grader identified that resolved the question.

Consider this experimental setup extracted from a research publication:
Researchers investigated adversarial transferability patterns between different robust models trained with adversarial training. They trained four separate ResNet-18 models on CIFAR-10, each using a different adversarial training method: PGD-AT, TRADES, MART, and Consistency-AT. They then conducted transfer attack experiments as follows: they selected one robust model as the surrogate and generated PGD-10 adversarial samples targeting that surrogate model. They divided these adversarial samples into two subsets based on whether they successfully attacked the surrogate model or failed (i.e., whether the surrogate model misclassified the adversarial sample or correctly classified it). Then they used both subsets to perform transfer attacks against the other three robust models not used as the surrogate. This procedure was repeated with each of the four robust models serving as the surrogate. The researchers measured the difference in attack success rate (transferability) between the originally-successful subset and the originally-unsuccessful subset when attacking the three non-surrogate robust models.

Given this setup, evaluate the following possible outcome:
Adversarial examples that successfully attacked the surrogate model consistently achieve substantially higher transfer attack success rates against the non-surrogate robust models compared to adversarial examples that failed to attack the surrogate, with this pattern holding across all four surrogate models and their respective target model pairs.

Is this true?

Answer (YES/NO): YES